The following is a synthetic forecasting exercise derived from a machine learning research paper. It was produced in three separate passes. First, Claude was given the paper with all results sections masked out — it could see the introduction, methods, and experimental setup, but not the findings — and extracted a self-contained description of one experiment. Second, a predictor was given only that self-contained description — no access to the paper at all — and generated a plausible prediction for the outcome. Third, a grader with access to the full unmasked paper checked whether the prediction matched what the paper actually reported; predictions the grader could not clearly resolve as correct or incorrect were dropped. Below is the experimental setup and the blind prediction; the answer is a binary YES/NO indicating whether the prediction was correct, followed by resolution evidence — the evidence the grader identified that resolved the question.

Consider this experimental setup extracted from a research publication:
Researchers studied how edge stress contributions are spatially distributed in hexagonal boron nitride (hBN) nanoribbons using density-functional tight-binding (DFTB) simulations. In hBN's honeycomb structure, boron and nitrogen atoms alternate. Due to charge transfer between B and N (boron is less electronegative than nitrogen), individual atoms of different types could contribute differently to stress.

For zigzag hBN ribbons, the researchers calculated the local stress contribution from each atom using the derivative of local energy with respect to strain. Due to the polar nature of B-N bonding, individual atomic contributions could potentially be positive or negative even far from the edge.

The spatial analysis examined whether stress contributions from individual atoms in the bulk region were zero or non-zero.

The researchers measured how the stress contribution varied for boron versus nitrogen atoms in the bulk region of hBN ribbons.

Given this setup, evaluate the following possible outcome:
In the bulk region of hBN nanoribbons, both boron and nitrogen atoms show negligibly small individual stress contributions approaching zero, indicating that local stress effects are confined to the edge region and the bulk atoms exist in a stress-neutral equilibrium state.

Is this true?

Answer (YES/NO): NO